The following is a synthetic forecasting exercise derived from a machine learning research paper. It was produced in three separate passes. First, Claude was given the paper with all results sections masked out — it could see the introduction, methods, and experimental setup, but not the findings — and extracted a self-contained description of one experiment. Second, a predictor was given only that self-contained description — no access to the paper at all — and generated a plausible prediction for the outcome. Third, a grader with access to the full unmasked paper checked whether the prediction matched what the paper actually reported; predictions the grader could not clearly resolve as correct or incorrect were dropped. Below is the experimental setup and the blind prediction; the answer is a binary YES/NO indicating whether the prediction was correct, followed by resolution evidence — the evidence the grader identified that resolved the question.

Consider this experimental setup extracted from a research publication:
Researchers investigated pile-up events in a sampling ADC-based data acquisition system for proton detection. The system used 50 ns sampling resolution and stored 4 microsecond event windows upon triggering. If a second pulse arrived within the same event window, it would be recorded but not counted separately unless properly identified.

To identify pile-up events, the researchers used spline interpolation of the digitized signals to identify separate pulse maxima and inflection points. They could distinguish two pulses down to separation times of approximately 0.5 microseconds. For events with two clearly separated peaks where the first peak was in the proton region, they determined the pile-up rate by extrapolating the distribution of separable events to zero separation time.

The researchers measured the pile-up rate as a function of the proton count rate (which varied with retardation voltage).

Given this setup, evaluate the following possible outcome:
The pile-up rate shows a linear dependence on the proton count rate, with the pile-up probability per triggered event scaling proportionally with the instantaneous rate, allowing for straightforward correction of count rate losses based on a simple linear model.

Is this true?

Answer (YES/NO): NO